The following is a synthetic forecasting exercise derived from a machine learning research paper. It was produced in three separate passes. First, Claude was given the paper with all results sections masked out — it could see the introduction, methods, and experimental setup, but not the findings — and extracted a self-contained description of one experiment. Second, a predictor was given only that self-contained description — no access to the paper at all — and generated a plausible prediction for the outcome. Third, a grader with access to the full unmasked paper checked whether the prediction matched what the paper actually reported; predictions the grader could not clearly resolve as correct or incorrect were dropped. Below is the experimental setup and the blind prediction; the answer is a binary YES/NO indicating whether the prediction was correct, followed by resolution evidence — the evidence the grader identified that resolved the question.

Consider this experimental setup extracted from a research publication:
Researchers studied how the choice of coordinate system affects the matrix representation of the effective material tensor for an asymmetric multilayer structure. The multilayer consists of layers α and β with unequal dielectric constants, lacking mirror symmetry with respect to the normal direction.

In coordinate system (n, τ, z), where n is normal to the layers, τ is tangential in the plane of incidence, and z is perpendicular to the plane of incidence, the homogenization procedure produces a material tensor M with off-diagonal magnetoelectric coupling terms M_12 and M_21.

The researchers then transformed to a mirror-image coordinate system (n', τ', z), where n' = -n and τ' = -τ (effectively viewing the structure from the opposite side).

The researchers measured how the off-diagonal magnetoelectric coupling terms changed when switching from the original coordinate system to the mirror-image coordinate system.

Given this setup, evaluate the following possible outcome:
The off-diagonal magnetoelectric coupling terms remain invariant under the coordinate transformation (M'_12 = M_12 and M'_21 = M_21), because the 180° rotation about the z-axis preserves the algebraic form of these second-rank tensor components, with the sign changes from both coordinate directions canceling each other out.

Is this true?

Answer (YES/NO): NO